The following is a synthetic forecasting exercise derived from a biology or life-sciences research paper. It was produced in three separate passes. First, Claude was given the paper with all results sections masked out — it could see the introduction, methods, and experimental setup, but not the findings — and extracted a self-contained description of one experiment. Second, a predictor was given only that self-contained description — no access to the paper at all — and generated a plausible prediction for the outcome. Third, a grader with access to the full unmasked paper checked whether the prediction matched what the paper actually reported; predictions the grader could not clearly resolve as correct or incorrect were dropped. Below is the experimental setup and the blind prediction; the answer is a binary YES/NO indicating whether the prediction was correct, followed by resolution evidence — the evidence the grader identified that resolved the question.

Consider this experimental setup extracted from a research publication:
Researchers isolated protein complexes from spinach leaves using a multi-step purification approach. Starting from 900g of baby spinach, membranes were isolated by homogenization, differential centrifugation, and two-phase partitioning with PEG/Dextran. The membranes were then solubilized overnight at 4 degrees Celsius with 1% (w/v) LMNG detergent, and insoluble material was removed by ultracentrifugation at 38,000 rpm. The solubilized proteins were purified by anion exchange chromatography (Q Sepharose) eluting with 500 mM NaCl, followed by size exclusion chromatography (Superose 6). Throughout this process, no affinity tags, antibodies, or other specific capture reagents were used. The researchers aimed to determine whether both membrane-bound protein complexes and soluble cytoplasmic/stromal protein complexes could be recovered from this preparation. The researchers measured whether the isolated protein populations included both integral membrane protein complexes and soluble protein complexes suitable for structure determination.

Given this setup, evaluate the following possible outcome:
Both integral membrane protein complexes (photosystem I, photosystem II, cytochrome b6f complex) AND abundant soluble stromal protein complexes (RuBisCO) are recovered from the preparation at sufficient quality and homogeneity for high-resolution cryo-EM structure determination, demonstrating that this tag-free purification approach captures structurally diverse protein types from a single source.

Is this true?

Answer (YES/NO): NO